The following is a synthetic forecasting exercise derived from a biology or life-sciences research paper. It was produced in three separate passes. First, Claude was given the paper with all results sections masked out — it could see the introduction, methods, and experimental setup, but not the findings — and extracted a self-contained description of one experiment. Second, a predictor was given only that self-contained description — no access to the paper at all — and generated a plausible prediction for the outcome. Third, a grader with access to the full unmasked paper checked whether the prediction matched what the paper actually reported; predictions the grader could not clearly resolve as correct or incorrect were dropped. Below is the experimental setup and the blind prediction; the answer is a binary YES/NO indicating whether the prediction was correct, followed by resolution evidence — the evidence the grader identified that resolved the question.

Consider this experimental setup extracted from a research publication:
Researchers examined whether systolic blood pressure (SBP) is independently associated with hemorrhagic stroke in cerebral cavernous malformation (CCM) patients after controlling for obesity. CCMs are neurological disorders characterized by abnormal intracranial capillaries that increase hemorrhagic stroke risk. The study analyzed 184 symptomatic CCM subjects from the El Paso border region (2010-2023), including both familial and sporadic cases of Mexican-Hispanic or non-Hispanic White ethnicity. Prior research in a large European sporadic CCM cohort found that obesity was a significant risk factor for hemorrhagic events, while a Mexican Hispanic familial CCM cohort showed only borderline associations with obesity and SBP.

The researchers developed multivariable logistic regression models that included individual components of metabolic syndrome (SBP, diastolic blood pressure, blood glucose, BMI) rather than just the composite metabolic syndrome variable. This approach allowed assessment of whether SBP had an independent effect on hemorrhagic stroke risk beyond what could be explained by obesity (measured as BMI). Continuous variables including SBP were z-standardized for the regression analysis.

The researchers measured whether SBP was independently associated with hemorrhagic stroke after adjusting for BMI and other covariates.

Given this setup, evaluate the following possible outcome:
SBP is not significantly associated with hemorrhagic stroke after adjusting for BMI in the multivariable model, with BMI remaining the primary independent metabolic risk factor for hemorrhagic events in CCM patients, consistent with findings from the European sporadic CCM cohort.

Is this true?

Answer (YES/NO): NO